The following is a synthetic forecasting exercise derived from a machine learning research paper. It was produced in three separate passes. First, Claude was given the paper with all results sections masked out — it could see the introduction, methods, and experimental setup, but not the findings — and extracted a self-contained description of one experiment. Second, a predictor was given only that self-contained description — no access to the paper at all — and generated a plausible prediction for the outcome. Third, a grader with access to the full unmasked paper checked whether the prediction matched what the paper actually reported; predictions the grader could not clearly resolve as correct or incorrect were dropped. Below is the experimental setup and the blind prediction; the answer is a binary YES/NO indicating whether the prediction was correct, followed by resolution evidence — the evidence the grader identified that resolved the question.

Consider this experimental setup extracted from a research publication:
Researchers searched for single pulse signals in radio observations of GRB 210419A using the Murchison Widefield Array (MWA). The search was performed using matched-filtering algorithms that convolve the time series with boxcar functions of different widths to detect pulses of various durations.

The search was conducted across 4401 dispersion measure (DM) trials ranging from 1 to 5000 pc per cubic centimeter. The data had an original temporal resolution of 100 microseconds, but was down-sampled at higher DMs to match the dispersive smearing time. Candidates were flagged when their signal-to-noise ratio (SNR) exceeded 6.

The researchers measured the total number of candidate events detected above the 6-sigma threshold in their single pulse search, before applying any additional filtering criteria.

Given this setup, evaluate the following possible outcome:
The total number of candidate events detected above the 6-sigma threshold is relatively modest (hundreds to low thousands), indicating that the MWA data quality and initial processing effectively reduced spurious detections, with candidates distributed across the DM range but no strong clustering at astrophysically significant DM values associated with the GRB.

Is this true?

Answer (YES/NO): NO